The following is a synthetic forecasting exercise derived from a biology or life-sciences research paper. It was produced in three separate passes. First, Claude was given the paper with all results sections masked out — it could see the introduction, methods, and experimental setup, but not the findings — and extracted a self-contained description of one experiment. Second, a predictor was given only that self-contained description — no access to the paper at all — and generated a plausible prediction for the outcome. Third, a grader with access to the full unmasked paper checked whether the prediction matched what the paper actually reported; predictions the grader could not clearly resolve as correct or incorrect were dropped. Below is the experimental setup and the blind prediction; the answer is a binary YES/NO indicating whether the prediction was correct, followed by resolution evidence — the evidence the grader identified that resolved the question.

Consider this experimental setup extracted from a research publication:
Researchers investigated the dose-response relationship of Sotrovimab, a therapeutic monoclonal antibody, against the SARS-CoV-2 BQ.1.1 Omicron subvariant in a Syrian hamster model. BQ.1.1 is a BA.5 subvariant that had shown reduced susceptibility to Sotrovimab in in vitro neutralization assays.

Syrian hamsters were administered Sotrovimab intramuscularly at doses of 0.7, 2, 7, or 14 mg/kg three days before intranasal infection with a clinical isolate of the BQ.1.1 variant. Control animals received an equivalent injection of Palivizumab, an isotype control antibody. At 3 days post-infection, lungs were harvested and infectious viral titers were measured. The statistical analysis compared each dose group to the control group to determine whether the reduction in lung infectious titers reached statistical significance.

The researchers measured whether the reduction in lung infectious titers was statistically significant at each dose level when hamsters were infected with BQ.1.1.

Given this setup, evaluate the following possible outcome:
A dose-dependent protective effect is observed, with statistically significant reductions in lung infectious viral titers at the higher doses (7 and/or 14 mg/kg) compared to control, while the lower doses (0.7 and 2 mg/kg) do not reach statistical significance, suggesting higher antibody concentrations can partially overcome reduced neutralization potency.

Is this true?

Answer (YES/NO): NO